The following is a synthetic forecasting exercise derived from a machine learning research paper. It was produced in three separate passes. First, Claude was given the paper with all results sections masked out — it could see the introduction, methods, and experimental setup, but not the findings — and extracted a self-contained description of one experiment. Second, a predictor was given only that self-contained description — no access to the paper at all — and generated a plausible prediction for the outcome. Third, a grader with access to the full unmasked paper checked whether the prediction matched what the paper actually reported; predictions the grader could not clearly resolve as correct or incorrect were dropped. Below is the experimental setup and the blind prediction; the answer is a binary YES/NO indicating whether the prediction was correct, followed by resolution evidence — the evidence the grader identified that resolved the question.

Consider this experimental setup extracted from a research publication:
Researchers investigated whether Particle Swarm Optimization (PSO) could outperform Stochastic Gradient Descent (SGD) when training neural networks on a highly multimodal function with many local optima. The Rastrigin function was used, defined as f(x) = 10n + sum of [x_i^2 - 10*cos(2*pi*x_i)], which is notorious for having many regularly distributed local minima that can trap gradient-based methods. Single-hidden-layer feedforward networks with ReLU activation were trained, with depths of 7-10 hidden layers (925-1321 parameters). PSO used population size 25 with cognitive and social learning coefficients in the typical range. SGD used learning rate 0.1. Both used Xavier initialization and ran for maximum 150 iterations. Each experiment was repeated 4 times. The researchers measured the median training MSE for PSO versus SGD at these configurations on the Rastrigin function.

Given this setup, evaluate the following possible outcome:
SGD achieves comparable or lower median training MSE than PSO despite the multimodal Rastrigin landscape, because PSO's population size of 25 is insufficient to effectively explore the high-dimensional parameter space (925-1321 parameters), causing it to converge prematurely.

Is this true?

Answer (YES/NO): NO